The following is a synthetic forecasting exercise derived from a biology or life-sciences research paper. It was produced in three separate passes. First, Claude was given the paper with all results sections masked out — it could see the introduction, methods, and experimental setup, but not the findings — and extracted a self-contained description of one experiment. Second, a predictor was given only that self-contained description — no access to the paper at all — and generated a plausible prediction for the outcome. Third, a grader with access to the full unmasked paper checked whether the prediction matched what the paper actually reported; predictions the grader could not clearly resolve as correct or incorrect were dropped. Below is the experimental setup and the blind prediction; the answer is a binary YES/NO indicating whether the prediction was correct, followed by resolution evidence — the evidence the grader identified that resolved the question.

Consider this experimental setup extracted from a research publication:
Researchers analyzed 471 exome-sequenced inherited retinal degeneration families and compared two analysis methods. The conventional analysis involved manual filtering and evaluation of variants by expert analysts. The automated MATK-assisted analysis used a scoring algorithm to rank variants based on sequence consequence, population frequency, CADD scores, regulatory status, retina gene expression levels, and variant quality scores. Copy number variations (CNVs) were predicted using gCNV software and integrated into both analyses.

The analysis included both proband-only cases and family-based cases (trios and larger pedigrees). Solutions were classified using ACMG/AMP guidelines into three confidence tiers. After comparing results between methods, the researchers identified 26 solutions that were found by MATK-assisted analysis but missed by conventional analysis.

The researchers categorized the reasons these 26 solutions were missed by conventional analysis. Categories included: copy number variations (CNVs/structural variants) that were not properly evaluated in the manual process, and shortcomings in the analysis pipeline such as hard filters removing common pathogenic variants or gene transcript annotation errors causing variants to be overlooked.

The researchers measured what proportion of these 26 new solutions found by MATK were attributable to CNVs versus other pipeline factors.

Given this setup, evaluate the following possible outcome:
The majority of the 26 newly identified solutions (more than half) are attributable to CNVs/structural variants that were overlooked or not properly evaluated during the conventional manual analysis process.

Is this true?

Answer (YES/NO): YES